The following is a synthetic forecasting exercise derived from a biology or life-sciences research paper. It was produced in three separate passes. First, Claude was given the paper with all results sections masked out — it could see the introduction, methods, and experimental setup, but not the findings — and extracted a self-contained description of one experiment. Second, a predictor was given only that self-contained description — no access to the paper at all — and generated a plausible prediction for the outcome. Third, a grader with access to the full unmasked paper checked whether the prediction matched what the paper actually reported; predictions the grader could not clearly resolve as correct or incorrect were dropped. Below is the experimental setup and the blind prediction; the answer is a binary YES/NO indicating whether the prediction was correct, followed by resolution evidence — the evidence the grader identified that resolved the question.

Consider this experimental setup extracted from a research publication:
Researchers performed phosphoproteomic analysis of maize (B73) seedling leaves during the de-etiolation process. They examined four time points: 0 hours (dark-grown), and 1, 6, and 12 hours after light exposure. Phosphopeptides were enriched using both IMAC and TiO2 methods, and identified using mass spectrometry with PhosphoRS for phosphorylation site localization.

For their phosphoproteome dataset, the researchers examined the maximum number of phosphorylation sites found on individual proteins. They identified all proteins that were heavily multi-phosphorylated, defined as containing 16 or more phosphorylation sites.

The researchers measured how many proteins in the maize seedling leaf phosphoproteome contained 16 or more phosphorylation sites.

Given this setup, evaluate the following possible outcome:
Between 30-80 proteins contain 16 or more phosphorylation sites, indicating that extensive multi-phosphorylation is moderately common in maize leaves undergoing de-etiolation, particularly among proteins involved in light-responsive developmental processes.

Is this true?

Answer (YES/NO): YES